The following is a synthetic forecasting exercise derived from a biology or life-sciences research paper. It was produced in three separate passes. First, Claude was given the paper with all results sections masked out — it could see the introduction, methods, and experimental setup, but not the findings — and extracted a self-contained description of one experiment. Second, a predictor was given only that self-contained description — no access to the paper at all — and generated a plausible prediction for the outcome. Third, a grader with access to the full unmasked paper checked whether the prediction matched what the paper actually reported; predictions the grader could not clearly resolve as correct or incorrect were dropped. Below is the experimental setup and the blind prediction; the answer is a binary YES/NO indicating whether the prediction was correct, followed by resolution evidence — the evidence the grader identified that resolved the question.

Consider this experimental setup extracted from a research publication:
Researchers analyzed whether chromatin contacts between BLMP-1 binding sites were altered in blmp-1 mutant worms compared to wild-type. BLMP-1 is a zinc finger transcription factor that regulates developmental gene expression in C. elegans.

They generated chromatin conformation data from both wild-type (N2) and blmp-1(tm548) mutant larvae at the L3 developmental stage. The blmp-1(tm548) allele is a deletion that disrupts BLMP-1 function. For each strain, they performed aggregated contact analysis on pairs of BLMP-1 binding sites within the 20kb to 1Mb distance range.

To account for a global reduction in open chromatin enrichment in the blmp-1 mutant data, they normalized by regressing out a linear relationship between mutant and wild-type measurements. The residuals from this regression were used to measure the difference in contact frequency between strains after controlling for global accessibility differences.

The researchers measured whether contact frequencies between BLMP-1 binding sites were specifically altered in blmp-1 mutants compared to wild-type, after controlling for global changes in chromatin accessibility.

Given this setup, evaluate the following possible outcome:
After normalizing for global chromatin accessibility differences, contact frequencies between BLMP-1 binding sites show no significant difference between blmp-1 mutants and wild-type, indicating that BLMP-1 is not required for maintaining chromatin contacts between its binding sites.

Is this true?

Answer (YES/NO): NO